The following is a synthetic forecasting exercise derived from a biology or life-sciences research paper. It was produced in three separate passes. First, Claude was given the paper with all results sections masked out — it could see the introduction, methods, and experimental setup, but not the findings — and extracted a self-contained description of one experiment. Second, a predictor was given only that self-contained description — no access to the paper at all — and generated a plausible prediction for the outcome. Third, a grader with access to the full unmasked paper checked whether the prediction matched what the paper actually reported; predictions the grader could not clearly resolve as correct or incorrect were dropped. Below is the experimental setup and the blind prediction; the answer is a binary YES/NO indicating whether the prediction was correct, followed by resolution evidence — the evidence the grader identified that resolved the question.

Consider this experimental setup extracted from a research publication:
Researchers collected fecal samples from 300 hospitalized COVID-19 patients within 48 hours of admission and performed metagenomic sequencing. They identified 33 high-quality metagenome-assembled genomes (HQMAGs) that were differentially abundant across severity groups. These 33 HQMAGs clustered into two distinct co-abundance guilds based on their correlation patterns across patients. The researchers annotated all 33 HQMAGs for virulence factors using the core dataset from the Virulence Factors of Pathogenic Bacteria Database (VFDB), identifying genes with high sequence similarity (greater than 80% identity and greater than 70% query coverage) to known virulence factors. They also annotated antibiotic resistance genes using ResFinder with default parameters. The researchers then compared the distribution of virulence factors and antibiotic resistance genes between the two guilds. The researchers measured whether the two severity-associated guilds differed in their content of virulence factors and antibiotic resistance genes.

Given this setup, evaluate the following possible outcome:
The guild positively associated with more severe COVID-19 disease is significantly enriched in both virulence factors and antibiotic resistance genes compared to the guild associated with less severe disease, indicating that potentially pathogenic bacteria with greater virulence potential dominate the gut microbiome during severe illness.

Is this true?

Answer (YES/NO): YES